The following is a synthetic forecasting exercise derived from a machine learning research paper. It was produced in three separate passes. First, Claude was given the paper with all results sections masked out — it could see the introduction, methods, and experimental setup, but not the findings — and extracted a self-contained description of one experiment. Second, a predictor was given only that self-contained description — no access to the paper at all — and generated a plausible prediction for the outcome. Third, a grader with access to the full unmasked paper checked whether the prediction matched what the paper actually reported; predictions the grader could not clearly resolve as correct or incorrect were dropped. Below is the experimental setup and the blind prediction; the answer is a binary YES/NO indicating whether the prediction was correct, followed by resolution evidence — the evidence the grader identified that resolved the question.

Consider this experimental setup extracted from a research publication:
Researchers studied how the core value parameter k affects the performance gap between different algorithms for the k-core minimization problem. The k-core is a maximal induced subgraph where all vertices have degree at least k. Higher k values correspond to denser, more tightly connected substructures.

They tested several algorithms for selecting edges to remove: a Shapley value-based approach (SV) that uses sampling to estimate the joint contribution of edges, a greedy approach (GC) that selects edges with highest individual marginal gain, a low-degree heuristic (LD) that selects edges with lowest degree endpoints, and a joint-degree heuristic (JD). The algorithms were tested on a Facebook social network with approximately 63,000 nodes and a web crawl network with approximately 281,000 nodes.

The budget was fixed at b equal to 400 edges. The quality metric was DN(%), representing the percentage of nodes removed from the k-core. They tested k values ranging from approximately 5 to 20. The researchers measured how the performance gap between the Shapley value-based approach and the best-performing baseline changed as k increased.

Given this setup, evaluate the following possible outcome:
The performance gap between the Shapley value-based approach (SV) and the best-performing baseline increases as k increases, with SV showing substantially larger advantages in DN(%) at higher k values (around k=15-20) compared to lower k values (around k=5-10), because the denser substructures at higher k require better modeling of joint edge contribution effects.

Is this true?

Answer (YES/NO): NO